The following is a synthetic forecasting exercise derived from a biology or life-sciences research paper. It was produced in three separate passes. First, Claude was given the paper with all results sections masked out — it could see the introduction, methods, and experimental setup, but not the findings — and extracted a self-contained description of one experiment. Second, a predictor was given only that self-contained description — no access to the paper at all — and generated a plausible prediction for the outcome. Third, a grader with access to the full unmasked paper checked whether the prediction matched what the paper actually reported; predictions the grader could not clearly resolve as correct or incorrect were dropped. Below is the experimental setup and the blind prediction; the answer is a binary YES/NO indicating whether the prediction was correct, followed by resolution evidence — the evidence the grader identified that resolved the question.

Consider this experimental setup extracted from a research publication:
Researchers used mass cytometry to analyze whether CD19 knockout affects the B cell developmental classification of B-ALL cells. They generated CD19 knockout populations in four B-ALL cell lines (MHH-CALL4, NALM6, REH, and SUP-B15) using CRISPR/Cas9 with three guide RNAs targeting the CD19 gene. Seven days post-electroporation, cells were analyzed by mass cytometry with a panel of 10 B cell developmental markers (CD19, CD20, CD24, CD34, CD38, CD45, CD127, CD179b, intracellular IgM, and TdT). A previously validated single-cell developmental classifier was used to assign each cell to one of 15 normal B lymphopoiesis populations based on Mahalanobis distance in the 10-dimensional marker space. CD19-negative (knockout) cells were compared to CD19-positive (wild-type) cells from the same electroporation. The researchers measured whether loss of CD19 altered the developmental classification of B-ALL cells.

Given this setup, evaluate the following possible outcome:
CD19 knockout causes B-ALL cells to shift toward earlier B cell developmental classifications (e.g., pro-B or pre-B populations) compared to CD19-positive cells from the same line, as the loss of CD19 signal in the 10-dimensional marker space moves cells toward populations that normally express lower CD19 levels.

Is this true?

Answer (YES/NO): NO